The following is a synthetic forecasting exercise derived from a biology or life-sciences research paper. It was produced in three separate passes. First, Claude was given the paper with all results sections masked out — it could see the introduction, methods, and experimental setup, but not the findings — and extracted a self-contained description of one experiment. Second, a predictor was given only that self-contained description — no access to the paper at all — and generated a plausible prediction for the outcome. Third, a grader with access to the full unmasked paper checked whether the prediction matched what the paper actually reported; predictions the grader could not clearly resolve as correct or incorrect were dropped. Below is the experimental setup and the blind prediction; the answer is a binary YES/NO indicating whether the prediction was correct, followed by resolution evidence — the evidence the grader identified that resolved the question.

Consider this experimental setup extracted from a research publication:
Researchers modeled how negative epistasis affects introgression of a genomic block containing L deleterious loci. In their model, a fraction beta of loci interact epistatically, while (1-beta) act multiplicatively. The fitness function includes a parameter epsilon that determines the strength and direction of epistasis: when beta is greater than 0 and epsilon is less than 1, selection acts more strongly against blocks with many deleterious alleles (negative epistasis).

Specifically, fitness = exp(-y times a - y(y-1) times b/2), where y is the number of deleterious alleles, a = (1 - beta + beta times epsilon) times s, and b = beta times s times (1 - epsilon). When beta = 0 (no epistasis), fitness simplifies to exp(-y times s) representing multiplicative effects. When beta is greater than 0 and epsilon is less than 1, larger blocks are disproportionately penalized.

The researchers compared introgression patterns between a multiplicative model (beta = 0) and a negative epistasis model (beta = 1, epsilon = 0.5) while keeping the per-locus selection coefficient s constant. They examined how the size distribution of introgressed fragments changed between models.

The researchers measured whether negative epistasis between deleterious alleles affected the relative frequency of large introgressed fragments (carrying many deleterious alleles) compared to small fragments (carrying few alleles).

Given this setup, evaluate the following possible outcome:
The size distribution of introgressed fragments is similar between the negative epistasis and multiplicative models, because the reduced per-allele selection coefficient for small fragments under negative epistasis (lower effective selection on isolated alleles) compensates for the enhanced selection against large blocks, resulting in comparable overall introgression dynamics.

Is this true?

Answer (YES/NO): NO